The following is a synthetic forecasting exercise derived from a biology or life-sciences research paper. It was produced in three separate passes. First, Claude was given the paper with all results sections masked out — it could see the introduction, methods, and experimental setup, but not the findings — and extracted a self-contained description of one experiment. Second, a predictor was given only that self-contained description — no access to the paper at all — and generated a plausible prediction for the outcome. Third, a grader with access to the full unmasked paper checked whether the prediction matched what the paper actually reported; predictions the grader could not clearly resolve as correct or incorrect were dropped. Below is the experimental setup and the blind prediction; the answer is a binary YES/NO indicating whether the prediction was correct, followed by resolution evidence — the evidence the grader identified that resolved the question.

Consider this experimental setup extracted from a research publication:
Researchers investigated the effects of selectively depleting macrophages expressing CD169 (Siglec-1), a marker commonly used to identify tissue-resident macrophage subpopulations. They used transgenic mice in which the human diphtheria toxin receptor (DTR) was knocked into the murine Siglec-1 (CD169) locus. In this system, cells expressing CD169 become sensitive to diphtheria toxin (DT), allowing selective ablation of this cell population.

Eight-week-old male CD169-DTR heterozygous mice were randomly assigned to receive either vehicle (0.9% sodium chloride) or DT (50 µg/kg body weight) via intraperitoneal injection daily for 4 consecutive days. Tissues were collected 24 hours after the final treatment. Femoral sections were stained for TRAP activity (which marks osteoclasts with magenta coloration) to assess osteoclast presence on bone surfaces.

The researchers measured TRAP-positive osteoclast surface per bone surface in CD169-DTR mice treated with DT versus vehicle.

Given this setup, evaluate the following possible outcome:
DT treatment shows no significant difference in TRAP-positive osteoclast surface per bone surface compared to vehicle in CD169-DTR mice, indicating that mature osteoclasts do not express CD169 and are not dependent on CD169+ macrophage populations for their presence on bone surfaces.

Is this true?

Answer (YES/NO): YES